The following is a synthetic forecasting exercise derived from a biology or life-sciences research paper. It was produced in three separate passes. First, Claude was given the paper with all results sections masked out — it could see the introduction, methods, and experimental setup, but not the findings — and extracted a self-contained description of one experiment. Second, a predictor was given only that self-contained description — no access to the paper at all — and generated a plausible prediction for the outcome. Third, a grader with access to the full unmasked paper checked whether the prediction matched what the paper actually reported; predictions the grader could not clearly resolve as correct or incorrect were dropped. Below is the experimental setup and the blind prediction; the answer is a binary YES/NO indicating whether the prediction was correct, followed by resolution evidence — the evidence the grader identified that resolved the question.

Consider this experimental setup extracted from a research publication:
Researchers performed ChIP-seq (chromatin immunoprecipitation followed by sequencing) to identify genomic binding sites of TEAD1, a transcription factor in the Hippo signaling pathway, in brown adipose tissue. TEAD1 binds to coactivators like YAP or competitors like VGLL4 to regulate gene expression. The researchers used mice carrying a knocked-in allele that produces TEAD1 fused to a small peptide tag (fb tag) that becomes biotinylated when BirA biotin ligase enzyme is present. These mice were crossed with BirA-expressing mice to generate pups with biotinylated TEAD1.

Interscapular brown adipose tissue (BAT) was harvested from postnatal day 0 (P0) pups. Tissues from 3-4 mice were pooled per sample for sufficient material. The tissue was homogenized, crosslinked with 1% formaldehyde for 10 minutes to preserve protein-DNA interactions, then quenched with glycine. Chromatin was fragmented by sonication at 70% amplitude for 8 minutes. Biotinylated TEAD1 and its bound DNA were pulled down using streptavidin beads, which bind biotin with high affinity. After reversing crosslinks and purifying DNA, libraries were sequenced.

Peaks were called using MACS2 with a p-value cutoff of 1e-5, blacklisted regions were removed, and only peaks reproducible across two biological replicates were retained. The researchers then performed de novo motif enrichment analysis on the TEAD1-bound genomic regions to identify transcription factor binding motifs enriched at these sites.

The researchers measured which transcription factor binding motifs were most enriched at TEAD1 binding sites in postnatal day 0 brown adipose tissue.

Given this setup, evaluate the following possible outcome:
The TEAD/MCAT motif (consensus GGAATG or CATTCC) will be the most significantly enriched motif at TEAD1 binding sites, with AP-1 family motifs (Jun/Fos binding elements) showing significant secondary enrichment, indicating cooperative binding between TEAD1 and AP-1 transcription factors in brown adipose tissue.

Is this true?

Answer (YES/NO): NO